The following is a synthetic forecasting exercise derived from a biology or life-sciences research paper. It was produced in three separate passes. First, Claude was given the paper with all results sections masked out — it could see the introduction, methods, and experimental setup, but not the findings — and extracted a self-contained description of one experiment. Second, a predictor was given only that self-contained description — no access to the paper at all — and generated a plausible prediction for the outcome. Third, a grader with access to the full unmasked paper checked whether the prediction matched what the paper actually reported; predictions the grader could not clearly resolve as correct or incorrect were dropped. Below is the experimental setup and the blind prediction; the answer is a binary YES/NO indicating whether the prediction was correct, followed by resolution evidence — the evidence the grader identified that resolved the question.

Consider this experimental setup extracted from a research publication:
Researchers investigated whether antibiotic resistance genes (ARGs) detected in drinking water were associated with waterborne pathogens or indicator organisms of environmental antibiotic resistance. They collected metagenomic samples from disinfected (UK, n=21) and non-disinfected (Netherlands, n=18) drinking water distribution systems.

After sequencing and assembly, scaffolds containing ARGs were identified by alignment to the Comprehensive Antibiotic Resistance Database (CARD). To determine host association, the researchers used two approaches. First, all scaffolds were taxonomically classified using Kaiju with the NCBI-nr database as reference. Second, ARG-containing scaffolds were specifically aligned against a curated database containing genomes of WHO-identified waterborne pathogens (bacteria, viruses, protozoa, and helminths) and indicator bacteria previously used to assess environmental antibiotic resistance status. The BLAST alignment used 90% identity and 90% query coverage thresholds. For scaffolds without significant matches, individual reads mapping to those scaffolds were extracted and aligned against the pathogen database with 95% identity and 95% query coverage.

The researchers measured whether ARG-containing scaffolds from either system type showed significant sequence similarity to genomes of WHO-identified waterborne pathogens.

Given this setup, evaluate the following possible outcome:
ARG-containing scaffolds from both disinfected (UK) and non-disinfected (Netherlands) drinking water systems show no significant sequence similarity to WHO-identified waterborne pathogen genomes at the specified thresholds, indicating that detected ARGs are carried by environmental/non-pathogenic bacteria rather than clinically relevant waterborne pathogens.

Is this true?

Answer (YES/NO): NO